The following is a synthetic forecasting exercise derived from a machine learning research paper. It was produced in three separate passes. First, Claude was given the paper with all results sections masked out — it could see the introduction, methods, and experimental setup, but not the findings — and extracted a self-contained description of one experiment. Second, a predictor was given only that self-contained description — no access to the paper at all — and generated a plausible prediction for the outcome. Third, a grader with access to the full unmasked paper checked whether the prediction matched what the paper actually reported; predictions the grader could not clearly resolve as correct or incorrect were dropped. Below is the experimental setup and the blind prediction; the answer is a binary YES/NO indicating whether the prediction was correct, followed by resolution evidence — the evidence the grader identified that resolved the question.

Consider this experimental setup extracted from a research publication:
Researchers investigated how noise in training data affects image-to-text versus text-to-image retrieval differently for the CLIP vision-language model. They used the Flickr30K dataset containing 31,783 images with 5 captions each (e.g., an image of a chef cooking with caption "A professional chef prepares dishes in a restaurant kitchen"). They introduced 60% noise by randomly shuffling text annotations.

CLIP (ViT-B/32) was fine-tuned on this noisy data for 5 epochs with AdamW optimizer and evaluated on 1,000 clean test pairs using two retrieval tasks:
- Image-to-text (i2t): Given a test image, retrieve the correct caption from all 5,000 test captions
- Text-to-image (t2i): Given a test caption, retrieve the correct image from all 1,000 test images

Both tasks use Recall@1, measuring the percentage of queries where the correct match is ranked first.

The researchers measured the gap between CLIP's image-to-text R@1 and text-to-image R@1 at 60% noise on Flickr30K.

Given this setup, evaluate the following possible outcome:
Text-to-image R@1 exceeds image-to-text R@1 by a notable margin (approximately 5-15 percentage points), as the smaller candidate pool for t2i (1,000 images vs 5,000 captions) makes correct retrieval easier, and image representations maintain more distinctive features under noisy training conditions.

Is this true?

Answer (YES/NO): NO